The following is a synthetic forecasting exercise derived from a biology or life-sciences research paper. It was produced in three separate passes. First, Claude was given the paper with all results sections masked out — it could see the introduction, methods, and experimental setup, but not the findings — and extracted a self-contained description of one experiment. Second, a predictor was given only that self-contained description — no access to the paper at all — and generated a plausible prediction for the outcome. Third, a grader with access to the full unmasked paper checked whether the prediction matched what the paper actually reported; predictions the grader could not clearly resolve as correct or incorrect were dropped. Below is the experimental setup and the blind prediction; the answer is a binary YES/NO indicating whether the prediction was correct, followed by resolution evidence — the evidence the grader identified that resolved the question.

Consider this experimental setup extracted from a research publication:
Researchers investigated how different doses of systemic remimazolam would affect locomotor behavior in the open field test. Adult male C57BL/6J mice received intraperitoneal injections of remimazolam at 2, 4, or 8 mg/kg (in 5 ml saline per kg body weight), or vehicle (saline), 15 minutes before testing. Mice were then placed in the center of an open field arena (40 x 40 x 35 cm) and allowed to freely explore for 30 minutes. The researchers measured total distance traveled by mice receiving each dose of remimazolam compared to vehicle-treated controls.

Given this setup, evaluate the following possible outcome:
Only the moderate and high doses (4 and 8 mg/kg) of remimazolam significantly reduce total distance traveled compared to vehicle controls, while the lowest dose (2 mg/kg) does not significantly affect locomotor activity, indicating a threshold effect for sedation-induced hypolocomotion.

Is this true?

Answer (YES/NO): NO